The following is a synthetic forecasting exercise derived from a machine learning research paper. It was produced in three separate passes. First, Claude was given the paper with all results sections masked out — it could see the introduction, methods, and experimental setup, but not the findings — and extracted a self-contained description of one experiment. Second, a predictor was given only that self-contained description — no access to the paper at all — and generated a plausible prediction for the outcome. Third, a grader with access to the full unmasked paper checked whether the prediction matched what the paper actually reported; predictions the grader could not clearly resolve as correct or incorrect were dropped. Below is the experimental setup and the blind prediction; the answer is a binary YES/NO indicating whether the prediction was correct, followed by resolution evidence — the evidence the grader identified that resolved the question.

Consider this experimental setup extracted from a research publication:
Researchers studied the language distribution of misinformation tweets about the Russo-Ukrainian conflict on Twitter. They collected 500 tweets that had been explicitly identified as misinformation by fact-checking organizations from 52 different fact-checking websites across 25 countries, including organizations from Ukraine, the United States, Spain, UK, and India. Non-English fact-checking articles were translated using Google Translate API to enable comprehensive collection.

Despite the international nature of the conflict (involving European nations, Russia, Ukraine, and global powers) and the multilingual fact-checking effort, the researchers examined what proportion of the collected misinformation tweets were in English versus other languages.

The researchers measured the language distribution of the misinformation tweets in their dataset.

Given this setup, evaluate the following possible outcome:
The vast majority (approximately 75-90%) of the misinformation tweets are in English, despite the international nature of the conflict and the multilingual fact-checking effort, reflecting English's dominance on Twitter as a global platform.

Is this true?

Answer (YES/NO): NO